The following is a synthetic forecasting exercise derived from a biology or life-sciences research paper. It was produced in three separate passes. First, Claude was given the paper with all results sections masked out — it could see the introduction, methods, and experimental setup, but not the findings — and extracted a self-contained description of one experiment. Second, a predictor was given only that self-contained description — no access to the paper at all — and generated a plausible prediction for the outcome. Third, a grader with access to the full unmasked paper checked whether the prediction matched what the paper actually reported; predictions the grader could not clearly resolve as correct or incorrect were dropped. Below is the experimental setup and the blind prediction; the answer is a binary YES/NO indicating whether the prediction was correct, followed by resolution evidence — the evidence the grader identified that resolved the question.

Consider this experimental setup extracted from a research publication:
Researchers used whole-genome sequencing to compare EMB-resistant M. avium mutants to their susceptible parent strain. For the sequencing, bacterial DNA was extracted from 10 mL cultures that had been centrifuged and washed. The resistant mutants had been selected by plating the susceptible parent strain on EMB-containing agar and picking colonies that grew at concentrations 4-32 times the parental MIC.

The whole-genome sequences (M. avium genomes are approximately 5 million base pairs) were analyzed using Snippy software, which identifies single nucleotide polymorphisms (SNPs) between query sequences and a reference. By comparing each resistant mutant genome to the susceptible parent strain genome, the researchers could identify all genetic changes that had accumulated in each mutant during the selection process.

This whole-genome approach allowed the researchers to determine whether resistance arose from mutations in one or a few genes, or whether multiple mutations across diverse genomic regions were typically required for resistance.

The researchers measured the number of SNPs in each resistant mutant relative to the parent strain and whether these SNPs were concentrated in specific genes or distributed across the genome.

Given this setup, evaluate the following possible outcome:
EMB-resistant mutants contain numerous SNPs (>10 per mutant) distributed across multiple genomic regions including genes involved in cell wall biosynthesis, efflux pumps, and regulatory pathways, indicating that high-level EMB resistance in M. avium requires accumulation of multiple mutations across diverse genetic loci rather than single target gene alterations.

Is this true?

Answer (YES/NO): NO